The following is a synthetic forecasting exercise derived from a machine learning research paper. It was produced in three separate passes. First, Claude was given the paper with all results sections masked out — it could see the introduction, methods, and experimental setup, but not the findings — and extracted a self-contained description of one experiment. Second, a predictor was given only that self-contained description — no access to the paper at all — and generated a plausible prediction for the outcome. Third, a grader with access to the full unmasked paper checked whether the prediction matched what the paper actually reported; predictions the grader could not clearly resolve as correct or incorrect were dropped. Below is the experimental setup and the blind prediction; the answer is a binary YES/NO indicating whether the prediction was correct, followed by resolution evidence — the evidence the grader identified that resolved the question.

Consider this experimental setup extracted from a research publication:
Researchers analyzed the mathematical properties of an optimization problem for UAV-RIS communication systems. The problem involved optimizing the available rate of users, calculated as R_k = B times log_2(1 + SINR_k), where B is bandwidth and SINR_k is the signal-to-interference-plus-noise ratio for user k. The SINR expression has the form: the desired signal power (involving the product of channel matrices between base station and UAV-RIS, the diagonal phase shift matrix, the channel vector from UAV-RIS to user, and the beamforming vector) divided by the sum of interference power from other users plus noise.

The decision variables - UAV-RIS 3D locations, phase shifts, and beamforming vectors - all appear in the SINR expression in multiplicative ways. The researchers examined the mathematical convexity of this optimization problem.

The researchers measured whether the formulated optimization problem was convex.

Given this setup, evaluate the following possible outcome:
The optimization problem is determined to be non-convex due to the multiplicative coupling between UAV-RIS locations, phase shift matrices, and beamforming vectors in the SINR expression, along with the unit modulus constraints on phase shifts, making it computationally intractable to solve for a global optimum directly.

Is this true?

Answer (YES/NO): NO